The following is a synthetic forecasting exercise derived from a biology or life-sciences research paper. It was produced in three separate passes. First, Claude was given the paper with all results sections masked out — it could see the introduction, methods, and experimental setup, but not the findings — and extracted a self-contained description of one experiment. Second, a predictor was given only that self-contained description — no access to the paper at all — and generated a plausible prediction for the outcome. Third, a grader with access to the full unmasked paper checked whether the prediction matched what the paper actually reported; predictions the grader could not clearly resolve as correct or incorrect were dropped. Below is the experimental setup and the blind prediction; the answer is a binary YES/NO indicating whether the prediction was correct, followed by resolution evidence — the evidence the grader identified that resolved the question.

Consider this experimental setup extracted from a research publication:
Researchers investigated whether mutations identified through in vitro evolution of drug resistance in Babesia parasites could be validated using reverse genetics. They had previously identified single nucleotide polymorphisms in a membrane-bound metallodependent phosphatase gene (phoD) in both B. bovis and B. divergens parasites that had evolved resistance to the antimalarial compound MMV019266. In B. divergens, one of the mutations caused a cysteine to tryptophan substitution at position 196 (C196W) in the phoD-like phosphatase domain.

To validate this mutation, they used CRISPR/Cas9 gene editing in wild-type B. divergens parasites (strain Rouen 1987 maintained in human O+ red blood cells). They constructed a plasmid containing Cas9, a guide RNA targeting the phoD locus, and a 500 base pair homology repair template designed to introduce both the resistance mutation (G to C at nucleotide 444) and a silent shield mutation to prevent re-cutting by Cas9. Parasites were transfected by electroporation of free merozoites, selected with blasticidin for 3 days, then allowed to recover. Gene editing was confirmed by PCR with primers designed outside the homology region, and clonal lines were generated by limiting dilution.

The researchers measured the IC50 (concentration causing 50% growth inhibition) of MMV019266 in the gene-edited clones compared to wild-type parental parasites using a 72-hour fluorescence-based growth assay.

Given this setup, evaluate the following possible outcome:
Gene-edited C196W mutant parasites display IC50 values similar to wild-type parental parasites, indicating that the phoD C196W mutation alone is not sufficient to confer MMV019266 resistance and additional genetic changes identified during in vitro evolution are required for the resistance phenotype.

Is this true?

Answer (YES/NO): NO